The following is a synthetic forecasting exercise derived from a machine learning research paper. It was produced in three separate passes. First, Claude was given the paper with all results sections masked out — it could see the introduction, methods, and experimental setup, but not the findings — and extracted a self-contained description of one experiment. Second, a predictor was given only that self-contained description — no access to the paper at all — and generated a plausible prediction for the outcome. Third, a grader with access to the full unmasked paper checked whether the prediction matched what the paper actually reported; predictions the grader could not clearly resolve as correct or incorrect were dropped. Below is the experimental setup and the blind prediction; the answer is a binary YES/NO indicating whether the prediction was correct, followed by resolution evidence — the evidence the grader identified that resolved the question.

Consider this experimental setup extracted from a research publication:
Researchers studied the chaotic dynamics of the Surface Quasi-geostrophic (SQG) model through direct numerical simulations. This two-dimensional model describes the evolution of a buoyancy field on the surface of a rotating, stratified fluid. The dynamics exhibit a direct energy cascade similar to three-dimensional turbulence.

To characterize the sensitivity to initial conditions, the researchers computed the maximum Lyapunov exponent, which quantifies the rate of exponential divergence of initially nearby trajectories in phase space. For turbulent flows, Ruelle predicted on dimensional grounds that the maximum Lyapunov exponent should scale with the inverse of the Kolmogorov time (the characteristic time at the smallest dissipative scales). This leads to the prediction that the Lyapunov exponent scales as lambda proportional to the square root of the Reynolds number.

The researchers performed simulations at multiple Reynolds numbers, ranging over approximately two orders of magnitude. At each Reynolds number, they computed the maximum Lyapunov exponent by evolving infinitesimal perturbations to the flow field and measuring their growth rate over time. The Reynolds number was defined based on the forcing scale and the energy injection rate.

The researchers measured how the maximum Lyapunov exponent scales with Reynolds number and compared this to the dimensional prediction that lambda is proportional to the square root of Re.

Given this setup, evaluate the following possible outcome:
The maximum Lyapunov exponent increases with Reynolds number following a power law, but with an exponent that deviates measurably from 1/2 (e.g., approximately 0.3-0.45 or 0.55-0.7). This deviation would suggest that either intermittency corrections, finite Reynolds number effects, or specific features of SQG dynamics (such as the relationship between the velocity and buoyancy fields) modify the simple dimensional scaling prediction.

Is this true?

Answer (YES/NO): YES